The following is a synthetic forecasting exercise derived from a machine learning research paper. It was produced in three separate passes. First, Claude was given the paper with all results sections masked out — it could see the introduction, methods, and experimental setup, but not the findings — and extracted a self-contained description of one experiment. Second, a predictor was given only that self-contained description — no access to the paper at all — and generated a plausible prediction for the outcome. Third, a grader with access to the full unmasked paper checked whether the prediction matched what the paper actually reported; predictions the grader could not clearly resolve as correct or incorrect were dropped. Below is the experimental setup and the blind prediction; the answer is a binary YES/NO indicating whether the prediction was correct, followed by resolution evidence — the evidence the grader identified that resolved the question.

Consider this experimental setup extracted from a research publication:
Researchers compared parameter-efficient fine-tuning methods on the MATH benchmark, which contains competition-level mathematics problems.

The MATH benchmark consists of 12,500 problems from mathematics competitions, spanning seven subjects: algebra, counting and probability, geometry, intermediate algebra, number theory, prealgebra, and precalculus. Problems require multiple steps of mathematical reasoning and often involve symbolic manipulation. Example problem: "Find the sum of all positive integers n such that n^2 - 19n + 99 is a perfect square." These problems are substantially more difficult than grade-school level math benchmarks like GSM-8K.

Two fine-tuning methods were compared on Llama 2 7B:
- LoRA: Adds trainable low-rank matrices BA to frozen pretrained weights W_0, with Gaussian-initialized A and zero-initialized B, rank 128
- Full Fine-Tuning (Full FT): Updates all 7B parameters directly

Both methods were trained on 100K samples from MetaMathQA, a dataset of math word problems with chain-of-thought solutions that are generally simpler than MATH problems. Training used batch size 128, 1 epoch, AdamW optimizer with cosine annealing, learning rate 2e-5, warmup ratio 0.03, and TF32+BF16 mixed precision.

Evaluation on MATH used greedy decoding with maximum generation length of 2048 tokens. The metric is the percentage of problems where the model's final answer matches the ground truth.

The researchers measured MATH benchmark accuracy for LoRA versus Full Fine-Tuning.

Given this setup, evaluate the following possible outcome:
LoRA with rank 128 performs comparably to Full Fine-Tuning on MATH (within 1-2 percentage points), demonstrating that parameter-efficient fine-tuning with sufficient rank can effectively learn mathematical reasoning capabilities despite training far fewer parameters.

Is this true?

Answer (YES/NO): YES